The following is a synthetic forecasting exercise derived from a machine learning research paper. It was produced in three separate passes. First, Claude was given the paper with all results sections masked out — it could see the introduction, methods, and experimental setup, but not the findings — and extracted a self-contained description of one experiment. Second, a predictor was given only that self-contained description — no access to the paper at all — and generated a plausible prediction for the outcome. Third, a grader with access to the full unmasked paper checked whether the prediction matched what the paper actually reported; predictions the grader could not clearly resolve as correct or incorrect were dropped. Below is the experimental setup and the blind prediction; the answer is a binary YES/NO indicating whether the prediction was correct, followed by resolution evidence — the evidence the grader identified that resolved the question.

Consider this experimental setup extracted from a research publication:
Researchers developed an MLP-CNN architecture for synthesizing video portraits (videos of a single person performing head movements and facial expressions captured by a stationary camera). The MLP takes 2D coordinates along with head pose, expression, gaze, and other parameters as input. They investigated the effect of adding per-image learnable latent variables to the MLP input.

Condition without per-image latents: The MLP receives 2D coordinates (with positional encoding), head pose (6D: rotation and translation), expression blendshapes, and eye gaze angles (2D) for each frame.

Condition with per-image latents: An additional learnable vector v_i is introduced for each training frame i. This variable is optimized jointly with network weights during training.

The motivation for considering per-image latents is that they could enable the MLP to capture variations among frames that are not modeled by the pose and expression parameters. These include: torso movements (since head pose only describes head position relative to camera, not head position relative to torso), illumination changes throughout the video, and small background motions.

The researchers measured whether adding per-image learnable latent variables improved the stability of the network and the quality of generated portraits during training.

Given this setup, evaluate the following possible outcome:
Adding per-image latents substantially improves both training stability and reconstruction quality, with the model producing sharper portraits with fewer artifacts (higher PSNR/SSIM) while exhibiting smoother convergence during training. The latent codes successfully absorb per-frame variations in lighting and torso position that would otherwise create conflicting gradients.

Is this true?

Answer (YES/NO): NO